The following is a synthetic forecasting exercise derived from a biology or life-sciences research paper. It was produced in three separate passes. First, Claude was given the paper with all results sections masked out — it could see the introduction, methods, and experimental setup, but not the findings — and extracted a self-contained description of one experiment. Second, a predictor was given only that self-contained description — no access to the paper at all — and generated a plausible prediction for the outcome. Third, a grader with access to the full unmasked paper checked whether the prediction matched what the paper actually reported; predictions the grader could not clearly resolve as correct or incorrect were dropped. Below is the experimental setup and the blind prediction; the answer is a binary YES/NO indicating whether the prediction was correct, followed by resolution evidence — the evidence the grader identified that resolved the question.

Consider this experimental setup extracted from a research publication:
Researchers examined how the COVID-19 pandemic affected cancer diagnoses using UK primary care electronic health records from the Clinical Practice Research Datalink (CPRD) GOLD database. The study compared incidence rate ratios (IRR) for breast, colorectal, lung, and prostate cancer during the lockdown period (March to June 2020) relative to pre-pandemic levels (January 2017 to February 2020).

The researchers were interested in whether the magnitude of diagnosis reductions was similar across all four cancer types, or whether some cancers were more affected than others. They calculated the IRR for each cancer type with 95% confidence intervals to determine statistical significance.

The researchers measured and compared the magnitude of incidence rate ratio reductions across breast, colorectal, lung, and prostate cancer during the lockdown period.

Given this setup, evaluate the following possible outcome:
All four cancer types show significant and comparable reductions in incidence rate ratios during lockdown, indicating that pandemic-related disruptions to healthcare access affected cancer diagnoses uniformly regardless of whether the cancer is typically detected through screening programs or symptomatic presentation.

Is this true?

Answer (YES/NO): NO